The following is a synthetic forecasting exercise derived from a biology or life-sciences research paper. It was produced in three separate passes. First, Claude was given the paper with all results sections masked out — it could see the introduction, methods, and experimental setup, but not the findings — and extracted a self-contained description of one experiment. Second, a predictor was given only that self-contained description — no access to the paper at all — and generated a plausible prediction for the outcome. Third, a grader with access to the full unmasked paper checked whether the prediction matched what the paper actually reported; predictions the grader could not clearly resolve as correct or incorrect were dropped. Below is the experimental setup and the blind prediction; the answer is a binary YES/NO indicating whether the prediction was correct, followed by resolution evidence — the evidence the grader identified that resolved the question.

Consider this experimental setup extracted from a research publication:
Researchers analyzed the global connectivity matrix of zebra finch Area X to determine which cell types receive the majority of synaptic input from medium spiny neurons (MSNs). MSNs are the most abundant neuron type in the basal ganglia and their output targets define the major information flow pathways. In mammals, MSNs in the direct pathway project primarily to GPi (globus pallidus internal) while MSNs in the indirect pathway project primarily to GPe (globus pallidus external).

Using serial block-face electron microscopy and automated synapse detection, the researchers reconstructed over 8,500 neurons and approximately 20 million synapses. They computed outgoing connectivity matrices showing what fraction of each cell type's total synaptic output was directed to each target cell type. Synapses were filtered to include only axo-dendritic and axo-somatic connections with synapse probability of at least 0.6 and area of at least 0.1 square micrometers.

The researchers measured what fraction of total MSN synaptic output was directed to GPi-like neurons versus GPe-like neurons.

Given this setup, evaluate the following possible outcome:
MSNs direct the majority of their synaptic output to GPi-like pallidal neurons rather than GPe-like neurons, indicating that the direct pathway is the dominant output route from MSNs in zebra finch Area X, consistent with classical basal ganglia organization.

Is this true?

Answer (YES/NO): NO